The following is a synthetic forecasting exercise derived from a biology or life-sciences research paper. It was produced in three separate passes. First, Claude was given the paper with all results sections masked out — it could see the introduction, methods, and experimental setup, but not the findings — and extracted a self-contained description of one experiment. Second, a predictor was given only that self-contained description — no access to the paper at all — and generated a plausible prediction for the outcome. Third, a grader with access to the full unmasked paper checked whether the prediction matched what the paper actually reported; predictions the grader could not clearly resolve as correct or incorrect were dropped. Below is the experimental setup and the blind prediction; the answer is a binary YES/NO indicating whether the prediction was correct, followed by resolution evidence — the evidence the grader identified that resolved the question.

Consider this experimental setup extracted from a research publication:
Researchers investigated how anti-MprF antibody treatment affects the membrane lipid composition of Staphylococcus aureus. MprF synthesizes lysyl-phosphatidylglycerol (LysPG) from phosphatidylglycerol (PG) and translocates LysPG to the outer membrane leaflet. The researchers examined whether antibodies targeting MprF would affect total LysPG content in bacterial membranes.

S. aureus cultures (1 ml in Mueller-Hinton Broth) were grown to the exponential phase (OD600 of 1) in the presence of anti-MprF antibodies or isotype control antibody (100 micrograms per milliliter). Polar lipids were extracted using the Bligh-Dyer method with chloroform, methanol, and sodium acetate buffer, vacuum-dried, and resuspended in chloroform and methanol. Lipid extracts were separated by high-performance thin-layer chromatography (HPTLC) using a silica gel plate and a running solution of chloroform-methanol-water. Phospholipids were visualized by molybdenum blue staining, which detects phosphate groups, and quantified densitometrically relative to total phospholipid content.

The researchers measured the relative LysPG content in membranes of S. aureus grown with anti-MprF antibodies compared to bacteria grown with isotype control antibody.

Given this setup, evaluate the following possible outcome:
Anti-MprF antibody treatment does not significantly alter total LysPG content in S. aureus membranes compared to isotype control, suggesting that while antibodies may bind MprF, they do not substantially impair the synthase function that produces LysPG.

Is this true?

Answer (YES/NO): YES